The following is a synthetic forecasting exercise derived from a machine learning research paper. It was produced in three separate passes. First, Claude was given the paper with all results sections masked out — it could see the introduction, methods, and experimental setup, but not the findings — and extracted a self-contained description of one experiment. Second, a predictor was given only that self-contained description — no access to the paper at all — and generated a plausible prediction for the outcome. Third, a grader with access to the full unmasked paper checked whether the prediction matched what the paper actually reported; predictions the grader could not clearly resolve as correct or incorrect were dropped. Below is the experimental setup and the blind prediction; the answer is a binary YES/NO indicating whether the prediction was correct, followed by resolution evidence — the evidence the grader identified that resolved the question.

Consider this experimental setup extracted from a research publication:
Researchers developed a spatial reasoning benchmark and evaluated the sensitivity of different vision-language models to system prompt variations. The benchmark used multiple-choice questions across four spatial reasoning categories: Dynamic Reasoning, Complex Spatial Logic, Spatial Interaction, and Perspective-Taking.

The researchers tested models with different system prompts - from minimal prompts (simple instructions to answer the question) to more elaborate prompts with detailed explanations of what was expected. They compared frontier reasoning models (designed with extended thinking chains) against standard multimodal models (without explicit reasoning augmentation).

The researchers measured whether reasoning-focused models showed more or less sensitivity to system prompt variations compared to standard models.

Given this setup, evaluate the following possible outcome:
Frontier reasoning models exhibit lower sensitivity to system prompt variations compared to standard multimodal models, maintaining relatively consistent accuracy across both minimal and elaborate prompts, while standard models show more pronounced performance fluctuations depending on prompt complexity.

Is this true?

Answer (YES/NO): YES